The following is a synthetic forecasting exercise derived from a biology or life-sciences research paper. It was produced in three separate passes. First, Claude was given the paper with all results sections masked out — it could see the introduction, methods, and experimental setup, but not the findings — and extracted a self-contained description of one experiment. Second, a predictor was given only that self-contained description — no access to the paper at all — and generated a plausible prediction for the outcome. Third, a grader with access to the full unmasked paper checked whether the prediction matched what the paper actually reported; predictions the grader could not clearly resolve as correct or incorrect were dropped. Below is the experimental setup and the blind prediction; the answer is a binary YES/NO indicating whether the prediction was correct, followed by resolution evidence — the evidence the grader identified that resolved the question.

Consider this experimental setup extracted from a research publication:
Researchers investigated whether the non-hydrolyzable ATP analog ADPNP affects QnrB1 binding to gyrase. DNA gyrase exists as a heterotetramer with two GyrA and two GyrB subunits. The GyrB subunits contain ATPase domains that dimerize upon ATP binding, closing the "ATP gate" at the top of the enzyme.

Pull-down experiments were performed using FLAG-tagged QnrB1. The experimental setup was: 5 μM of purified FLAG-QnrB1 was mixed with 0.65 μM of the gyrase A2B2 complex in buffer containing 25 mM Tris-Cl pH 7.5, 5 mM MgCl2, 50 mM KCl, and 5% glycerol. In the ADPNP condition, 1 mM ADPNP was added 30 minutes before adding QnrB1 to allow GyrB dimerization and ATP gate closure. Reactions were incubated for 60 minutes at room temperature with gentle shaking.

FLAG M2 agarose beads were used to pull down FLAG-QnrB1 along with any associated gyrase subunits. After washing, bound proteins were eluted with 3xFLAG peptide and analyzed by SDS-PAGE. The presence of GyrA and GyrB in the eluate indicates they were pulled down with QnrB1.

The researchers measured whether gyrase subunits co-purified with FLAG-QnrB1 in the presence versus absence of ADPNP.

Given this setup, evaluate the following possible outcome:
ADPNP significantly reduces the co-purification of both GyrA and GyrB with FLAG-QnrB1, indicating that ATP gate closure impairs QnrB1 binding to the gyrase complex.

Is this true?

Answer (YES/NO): YES